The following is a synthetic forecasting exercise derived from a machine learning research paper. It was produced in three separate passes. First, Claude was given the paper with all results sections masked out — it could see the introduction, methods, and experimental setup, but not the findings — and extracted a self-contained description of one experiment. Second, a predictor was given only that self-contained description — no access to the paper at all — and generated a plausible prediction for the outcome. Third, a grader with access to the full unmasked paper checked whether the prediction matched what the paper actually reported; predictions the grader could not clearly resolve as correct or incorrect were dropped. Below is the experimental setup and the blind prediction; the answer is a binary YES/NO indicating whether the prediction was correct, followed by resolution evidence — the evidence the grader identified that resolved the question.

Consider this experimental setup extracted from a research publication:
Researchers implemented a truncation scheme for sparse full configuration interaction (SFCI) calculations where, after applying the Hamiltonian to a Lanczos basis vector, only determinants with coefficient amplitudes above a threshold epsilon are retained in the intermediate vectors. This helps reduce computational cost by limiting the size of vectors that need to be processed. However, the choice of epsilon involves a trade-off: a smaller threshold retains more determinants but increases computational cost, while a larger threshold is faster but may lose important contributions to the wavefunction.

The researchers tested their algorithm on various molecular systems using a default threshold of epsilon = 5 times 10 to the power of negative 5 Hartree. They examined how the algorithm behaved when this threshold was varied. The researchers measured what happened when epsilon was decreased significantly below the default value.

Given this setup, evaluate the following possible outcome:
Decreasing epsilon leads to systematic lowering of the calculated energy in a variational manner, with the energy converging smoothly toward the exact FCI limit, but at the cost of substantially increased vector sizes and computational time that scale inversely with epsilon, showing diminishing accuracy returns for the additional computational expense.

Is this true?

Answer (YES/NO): NO